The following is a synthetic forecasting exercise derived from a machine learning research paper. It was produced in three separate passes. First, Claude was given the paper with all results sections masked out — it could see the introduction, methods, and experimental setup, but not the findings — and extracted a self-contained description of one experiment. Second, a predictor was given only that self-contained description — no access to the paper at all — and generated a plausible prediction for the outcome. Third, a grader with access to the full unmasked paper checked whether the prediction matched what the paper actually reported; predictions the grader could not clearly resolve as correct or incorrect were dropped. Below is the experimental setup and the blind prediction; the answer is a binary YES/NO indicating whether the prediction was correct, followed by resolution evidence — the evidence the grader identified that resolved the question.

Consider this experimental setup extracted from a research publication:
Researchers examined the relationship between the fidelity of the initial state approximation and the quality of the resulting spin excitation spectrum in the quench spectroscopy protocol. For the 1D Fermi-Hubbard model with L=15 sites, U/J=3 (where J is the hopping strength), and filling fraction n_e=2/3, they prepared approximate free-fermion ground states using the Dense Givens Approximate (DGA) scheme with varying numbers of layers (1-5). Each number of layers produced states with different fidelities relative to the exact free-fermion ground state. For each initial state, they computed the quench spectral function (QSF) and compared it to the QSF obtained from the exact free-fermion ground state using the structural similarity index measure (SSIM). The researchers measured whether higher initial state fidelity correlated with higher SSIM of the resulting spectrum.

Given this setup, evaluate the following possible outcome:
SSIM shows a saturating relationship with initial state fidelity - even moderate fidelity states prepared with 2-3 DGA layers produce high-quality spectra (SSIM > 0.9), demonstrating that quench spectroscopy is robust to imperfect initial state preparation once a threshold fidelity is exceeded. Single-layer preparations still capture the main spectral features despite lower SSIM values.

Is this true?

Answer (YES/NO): YES